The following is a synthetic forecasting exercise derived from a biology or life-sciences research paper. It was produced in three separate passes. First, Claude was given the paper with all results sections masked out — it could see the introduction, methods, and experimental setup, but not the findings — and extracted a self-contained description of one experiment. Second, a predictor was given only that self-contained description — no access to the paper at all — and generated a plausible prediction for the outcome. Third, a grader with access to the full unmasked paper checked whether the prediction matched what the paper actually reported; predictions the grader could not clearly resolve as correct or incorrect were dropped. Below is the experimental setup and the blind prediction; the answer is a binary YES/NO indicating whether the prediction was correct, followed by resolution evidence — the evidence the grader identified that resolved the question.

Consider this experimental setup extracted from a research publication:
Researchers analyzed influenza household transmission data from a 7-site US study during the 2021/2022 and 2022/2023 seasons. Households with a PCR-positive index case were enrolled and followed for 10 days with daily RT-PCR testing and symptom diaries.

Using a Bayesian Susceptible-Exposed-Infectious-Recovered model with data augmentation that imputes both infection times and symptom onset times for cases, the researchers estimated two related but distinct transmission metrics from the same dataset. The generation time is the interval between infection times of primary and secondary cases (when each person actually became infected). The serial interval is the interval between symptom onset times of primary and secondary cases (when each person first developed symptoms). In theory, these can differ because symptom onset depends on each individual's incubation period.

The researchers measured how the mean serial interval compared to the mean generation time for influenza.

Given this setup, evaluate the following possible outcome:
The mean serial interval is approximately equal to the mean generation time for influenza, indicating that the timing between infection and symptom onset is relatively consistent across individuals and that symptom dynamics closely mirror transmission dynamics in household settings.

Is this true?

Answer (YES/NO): YES